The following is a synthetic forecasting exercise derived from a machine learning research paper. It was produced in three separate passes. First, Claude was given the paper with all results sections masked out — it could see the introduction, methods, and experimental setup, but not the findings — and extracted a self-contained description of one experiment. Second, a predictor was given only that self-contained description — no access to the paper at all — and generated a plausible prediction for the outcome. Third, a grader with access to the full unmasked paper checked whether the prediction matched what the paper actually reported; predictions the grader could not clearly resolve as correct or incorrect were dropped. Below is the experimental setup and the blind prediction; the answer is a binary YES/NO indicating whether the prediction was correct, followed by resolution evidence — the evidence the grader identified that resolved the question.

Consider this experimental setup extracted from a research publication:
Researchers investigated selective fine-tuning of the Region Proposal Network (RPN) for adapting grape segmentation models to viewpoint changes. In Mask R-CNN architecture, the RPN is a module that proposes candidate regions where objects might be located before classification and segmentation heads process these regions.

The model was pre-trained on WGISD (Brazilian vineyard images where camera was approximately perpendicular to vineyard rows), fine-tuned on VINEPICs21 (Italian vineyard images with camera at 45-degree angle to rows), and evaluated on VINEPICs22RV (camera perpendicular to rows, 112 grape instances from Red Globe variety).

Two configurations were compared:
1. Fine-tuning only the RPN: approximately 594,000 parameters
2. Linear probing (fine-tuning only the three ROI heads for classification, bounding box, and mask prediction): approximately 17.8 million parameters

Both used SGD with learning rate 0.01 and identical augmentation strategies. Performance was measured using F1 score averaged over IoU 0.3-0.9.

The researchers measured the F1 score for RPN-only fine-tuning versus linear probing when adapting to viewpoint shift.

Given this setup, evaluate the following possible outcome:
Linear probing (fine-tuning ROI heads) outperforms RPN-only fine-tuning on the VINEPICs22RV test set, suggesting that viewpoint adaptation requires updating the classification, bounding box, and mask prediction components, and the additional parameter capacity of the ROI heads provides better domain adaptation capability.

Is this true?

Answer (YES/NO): YES